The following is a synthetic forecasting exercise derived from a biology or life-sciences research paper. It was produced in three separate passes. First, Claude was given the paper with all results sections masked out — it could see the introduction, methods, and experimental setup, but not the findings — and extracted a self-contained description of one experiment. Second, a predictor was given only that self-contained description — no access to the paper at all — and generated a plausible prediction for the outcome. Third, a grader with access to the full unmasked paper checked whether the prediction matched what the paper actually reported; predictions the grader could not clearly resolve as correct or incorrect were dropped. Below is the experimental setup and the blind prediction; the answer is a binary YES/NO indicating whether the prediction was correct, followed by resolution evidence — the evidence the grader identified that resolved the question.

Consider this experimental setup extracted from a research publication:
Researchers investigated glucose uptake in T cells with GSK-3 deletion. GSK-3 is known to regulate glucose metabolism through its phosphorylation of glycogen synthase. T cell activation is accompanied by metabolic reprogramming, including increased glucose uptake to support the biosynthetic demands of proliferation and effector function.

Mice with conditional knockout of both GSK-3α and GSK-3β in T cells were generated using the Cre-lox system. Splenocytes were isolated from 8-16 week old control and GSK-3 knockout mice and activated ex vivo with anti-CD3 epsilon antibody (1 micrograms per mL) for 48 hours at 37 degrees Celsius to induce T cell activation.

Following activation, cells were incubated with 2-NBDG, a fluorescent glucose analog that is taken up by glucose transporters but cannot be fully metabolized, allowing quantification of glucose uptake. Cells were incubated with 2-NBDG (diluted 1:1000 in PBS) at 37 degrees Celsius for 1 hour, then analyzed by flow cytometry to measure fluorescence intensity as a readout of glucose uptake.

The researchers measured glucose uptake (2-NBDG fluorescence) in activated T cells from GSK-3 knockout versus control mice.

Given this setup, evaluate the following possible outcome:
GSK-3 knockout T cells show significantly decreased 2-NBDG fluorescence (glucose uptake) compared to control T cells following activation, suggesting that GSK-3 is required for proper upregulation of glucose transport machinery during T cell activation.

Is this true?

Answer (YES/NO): NO